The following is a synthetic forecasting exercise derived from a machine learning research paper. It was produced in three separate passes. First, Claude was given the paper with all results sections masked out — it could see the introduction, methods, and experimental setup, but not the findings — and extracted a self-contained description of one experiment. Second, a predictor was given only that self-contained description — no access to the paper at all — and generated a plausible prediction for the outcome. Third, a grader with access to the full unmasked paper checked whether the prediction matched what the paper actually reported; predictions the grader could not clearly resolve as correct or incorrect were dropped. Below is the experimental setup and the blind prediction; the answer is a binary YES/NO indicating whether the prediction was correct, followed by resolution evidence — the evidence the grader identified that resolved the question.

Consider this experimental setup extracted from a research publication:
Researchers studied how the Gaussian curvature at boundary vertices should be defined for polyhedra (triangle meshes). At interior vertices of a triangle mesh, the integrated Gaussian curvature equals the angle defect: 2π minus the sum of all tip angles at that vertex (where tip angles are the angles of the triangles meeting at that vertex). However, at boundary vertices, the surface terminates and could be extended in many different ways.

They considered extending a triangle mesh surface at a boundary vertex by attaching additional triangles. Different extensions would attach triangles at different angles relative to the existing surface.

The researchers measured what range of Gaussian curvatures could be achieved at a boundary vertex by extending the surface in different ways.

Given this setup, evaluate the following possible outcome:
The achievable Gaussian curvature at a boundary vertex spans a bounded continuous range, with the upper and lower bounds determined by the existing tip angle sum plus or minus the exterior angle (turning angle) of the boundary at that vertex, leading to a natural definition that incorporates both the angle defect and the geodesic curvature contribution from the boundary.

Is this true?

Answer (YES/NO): NO